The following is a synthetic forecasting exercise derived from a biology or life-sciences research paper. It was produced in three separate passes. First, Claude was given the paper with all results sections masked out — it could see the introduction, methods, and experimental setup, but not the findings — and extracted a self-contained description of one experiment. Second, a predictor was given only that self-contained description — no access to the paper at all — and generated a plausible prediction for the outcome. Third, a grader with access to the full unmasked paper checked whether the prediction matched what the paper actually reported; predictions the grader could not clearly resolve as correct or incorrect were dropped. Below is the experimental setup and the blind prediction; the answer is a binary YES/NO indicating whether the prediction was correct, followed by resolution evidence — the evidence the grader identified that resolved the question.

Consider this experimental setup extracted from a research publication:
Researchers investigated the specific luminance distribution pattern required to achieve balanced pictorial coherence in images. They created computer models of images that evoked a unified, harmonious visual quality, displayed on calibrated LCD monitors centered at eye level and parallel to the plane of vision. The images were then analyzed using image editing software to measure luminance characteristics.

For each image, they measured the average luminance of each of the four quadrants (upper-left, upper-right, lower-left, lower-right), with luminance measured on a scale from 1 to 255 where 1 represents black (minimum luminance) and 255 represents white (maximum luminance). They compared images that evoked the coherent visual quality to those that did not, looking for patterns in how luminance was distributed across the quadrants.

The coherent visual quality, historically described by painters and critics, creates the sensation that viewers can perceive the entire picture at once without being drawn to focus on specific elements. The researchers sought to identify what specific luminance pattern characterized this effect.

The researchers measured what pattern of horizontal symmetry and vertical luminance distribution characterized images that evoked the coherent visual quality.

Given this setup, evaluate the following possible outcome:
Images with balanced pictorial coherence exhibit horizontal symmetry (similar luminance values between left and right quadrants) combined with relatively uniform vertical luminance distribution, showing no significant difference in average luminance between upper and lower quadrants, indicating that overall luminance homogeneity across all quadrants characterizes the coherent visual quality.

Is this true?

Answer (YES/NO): NO